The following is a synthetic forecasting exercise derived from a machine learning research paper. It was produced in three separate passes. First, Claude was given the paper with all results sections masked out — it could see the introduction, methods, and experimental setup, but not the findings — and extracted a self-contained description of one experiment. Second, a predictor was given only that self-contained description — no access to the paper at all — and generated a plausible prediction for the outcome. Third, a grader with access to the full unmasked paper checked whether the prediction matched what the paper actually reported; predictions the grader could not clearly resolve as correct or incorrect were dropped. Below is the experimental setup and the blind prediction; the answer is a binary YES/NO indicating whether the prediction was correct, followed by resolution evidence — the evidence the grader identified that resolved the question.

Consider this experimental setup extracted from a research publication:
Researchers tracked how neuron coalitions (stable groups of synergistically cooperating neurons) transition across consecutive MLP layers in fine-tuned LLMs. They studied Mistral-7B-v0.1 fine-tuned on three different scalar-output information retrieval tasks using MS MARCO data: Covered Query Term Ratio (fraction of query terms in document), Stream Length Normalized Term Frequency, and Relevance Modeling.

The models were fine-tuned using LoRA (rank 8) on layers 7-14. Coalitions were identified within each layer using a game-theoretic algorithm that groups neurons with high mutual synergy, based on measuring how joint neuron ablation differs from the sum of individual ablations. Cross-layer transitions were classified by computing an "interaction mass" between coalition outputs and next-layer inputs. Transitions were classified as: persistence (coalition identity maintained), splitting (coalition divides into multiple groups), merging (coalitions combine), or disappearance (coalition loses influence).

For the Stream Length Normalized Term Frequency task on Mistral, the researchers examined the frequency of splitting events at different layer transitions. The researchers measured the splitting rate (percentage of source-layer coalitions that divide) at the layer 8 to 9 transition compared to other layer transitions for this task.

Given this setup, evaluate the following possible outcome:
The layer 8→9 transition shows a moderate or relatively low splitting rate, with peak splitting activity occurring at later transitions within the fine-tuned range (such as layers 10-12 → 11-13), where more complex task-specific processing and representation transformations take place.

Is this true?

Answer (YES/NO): NO